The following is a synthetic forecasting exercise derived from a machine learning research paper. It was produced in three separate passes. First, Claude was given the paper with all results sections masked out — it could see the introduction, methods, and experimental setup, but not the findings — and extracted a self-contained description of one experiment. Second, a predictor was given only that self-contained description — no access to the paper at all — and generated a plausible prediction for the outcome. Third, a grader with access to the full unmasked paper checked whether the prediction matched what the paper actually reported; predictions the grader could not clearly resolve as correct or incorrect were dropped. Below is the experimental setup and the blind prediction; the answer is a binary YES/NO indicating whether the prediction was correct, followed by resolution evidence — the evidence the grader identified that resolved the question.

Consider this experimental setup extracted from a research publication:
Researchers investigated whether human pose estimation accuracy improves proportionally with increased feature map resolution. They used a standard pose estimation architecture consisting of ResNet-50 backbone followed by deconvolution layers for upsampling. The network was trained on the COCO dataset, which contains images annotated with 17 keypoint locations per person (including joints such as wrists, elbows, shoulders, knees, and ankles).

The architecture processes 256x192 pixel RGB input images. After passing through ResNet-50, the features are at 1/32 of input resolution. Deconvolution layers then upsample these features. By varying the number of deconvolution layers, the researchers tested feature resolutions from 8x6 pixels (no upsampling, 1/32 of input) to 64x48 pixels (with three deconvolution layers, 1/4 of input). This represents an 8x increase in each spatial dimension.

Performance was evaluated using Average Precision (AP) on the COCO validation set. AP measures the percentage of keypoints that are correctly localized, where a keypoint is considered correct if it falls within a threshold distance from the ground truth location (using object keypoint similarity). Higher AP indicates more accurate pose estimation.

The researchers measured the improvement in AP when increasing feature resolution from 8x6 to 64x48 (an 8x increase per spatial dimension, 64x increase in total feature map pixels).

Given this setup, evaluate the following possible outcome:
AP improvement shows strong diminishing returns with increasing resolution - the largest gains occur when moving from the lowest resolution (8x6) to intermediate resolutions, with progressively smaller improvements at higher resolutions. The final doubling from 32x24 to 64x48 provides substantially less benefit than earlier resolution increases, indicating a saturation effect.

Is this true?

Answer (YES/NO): NO